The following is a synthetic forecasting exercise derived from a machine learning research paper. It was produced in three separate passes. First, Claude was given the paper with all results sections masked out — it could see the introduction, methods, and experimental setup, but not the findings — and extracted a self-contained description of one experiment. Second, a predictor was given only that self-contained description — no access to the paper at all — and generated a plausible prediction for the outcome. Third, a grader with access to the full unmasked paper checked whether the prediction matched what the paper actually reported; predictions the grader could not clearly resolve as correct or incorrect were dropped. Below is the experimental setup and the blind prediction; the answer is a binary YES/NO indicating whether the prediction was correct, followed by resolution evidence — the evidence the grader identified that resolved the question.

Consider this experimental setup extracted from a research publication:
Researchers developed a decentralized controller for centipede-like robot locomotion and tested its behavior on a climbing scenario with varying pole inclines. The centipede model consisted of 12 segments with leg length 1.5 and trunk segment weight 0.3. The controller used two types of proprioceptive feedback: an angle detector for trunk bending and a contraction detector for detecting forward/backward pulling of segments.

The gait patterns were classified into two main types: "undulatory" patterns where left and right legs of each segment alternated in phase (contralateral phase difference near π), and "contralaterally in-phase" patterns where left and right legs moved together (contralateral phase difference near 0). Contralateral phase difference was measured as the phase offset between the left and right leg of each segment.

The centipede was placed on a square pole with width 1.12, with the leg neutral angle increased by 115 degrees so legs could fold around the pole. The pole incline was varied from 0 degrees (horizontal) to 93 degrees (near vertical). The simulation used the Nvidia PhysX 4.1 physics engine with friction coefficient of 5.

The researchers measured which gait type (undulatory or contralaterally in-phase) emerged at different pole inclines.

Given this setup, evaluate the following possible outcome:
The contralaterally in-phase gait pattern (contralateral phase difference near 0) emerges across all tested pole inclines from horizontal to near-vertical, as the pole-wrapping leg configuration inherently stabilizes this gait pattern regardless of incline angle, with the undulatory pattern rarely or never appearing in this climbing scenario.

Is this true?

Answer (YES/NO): NO